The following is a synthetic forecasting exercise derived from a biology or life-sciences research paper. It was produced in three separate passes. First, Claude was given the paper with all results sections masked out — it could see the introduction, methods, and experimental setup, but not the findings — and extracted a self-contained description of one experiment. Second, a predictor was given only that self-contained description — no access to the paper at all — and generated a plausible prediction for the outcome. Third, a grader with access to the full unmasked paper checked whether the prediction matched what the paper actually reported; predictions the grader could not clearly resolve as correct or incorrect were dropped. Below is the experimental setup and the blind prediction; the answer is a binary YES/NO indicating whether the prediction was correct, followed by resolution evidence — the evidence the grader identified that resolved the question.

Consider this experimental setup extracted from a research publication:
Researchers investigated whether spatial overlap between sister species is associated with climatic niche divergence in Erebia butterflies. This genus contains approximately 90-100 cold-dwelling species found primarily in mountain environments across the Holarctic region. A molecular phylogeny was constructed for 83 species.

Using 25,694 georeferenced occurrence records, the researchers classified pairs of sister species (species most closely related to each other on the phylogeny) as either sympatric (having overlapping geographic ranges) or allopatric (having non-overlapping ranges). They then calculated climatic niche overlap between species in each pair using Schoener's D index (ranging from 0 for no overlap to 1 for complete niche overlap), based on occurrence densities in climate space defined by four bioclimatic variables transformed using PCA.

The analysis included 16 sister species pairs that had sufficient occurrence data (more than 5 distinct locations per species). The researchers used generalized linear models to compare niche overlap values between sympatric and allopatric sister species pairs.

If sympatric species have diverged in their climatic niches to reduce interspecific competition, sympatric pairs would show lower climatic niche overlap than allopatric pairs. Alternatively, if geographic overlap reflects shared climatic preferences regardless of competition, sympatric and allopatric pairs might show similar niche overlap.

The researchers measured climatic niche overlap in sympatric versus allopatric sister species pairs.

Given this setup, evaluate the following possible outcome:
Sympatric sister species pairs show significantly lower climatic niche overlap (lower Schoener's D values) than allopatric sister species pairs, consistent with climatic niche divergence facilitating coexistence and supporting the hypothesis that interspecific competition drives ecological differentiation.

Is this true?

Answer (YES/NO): NO